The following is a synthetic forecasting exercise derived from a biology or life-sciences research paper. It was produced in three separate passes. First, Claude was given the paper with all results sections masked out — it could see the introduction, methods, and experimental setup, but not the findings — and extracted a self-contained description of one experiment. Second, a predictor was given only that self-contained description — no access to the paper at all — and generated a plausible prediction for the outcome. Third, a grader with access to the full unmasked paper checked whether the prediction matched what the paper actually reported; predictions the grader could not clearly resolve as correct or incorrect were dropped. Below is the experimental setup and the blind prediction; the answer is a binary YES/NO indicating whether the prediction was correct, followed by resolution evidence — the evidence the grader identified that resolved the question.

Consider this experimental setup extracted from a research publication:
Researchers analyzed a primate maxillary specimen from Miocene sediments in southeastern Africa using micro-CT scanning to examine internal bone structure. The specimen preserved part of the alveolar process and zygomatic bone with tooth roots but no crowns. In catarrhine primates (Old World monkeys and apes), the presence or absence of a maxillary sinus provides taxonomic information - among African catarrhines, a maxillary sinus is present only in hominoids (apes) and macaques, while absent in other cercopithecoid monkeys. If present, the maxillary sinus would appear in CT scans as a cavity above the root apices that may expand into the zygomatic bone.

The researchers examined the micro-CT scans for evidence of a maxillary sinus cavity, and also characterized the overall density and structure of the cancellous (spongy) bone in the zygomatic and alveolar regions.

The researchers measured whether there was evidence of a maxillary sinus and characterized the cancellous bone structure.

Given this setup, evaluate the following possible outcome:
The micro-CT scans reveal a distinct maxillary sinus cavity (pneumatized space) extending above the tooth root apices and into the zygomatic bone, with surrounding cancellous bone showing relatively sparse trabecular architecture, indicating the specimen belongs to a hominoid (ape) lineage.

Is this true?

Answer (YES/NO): NO